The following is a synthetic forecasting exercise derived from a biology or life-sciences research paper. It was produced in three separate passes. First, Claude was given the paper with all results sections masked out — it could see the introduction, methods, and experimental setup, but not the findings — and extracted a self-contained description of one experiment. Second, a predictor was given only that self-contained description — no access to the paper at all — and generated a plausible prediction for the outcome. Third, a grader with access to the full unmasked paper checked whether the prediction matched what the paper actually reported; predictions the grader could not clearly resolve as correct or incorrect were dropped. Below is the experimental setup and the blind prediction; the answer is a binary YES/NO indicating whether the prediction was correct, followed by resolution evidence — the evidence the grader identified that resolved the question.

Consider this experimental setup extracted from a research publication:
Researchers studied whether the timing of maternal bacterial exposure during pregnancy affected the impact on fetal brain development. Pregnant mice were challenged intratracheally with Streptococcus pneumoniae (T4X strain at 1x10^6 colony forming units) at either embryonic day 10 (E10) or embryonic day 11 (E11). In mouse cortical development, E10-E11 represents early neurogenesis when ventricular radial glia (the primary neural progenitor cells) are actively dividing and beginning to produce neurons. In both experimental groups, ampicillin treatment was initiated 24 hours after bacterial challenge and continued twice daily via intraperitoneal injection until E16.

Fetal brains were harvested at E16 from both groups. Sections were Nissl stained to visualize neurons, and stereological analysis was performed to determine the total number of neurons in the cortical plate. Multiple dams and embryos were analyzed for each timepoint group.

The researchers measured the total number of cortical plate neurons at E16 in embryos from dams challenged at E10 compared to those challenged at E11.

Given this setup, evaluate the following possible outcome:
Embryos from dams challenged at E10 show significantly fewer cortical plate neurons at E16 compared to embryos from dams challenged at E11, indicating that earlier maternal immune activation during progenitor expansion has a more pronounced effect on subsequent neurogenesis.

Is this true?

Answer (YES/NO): NO